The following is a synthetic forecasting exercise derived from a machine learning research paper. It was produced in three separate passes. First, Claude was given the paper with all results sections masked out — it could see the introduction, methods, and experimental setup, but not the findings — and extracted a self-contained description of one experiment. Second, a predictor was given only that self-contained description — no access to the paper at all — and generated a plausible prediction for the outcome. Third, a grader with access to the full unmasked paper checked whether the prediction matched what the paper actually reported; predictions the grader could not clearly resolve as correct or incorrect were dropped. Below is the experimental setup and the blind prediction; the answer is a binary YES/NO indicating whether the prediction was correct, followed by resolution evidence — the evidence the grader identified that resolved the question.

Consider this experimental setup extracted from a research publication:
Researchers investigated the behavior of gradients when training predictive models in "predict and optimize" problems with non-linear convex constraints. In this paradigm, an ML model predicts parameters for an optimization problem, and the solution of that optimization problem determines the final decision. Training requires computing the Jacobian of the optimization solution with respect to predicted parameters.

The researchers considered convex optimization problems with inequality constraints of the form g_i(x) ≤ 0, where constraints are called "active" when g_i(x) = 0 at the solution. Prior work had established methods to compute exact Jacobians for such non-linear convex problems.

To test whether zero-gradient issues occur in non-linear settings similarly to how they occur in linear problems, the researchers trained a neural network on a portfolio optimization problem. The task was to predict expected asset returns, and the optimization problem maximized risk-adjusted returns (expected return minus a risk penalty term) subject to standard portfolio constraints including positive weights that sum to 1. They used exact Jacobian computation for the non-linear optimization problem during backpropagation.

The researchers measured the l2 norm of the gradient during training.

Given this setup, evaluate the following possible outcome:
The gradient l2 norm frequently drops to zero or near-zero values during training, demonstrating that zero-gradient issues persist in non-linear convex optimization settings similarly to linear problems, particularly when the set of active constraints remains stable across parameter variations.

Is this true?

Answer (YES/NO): YES